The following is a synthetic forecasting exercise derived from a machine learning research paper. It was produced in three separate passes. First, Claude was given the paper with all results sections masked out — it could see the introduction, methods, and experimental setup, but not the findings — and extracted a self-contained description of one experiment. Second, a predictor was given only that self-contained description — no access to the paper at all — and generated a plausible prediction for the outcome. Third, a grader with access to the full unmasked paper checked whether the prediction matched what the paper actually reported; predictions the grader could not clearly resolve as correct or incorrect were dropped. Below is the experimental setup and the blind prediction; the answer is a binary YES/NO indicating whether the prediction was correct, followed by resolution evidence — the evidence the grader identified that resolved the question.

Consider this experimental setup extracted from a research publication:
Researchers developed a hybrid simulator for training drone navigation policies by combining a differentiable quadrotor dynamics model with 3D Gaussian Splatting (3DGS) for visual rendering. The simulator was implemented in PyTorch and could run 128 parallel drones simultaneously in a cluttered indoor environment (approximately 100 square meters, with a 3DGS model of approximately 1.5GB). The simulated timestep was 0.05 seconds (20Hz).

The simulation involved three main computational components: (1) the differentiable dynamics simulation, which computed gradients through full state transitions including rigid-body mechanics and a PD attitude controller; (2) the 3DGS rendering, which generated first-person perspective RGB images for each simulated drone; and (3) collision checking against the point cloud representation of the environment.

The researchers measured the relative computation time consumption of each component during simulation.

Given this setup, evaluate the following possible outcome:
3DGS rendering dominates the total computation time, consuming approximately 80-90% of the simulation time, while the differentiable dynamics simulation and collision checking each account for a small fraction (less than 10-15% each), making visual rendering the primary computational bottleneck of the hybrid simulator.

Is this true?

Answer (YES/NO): NO